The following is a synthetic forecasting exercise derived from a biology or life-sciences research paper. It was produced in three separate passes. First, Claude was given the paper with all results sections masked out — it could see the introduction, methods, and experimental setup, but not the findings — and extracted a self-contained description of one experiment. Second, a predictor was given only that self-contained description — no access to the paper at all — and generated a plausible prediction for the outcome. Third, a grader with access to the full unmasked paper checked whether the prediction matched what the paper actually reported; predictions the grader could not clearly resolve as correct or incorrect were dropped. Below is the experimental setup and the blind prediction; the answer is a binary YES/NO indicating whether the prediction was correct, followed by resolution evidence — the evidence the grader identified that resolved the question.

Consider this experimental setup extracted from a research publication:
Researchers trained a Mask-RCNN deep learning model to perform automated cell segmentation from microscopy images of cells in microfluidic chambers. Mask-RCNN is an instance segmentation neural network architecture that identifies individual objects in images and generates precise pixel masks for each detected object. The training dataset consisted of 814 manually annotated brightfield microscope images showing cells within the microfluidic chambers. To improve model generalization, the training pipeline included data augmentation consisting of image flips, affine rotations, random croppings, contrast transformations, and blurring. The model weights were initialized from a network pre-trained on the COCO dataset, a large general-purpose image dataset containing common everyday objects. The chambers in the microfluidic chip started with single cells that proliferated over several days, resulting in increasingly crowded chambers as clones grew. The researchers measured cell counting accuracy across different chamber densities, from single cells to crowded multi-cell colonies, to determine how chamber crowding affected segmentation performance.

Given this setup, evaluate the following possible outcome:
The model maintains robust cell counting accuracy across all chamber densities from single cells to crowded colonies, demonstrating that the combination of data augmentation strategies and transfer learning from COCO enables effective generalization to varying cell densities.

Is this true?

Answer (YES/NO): NO